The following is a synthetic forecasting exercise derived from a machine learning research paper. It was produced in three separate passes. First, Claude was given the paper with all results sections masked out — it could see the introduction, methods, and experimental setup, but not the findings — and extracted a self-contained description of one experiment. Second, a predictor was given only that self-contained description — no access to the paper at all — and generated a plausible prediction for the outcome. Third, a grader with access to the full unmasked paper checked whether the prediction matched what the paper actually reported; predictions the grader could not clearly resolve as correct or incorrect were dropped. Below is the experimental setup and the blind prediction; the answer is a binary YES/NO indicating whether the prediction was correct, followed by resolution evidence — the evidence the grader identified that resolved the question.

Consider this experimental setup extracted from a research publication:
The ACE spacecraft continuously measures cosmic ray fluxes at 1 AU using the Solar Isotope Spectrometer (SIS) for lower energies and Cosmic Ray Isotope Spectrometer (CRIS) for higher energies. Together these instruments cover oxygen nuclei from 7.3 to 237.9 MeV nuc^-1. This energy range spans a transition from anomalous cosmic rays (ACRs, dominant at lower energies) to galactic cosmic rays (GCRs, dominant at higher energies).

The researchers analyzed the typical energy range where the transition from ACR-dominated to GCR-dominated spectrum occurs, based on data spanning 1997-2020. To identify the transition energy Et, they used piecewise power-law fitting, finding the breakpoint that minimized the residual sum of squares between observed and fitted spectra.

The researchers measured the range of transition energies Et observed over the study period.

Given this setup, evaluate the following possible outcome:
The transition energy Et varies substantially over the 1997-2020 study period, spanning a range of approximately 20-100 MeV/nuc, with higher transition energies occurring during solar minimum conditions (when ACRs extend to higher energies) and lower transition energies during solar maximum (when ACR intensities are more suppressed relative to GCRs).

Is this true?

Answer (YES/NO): NO